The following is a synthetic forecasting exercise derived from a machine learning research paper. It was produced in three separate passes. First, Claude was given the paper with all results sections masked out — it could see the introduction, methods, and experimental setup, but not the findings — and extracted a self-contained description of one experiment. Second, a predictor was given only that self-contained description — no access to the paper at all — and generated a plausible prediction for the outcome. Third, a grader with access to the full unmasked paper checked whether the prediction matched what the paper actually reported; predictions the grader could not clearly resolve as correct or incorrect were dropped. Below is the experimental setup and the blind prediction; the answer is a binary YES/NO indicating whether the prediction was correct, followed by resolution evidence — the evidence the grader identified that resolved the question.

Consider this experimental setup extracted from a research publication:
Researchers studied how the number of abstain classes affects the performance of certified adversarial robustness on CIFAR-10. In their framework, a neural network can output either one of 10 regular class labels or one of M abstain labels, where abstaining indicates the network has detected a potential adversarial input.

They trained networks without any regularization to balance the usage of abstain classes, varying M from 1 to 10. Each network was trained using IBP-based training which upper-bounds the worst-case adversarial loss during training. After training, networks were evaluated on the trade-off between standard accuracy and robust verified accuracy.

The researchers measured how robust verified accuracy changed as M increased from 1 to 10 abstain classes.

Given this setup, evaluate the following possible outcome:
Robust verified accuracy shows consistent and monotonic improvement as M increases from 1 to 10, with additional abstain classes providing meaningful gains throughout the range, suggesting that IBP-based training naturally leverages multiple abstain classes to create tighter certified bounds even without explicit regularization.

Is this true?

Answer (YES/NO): NO